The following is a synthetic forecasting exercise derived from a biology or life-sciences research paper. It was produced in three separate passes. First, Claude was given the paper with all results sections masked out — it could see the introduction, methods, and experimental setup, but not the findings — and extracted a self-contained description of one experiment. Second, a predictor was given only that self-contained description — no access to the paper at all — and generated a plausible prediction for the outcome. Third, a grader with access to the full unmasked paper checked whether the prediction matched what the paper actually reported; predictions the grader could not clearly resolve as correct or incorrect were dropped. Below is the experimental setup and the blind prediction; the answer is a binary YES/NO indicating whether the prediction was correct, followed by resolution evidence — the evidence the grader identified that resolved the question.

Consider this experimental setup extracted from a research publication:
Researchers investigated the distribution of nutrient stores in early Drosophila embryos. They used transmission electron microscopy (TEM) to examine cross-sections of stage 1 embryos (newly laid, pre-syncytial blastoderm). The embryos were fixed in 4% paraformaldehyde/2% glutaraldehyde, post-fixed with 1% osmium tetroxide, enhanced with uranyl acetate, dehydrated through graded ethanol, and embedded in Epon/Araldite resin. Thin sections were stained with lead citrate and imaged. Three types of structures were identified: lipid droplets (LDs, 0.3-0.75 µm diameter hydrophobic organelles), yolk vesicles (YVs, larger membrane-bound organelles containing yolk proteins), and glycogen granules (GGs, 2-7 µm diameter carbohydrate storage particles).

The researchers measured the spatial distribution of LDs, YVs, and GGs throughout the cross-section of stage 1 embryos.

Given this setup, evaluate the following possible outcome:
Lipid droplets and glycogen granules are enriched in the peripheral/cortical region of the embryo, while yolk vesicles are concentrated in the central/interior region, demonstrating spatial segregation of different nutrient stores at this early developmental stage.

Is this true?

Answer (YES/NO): NO